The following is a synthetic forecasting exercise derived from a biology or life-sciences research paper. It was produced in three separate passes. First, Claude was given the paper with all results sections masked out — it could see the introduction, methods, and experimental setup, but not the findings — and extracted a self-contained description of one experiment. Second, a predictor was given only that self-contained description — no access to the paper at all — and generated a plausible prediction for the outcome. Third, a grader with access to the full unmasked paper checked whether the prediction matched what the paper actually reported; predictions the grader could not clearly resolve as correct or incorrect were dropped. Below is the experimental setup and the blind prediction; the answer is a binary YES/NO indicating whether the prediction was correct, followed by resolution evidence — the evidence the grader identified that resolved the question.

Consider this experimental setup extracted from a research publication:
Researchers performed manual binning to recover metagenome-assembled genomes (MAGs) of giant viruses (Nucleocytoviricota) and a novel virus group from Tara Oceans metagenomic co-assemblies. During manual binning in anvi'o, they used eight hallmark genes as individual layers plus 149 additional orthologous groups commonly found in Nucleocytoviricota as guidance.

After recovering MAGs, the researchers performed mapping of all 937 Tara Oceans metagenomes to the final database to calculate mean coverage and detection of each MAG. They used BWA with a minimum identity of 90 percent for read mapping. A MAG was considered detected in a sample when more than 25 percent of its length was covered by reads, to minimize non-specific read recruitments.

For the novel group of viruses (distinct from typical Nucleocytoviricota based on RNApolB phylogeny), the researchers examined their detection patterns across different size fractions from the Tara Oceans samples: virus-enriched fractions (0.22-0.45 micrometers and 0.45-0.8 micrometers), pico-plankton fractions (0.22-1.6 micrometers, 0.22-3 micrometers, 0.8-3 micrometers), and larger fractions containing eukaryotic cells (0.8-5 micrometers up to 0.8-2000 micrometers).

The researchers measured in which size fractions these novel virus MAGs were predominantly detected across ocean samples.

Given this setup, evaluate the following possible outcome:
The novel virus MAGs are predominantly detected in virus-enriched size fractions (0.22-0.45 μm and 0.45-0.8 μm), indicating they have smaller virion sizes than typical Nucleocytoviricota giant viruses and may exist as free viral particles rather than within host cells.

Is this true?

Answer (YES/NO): NO